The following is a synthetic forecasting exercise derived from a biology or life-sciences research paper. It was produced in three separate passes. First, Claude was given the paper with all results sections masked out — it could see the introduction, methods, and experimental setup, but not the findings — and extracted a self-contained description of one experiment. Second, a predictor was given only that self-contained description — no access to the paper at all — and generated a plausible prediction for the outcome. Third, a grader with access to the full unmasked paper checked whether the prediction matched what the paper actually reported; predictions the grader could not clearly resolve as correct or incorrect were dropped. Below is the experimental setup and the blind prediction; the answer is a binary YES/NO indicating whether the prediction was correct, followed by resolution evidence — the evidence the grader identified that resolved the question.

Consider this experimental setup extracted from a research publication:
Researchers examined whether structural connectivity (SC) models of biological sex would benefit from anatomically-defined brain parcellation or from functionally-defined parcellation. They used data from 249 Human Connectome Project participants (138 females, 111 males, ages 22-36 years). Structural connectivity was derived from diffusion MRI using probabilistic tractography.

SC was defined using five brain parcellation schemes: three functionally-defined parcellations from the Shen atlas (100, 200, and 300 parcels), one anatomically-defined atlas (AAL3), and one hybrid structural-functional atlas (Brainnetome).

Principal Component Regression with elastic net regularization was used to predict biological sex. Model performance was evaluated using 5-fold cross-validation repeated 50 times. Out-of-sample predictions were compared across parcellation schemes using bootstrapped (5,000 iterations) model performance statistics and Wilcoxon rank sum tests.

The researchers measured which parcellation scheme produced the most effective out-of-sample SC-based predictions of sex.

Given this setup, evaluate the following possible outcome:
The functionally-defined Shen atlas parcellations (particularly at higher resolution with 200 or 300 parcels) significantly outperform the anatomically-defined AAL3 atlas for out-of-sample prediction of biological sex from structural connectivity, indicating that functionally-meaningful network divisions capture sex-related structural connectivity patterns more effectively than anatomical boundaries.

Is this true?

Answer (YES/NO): NO